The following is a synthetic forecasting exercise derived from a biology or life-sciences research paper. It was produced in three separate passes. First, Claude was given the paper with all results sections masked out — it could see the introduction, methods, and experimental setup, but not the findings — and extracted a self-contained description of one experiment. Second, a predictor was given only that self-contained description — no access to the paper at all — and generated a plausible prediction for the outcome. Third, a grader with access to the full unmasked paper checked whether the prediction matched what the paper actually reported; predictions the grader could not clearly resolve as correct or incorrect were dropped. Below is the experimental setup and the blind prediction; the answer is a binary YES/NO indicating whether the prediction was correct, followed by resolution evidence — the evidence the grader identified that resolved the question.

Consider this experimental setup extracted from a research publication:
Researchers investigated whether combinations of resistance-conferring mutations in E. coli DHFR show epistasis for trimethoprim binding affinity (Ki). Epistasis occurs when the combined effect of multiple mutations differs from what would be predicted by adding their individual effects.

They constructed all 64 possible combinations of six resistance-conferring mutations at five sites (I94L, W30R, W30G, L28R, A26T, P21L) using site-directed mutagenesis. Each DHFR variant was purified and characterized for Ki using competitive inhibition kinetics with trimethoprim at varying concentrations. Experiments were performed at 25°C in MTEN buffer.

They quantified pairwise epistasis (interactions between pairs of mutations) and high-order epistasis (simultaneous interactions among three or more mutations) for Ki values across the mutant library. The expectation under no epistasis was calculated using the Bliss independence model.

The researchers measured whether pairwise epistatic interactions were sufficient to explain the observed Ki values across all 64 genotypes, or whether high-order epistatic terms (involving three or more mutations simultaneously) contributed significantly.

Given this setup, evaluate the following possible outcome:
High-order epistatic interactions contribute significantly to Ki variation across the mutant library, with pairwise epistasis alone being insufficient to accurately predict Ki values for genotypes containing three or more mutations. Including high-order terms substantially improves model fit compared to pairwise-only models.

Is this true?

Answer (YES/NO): NO